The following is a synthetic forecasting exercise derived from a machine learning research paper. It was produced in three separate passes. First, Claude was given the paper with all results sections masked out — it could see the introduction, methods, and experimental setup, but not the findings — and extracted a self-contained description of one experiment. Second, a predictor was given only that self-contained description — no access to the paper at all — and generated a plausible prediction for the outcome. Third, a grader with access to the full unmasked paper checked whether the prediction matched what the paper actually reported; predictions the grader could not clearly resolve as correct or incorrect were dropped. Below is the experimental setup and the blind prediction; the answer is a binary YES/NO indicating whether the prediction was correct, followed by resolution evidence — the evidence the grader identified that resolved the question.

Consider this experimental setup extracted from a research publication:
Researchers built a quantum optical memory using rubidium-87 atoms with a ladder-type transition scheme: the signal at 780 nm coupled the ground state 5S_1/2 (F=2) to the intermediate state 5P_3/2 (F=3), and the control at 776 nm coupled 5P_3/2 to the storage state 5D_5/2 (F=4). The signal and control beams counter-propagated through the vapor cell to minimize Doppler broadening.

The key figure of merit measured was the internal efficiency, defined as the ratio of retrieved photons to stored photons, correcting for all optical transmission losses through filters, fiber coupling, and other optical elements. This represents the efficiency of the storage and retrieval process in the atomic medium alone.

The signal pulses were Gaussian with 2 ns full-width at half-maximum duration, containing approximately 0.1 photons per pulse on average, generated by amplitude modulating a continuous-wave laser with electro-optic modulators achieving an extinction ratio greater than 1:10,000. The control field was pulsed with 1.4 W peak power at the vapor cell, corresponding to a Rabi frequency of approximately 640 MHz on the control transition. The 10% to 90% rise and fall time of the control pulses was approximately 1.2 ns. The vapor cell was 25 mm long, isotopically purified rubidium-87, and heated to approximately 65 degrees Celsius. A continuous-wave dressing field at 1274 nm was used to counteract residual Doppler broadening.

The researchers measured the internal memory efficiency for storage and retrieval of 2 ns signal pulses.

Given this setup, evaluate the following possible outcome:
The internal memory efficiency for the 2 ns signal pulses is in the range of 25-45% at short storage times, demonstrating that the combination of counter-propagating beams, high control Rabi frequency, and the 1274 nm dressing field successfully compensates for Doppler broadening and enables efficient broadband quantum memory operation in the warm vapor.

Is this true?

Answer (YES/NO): NO